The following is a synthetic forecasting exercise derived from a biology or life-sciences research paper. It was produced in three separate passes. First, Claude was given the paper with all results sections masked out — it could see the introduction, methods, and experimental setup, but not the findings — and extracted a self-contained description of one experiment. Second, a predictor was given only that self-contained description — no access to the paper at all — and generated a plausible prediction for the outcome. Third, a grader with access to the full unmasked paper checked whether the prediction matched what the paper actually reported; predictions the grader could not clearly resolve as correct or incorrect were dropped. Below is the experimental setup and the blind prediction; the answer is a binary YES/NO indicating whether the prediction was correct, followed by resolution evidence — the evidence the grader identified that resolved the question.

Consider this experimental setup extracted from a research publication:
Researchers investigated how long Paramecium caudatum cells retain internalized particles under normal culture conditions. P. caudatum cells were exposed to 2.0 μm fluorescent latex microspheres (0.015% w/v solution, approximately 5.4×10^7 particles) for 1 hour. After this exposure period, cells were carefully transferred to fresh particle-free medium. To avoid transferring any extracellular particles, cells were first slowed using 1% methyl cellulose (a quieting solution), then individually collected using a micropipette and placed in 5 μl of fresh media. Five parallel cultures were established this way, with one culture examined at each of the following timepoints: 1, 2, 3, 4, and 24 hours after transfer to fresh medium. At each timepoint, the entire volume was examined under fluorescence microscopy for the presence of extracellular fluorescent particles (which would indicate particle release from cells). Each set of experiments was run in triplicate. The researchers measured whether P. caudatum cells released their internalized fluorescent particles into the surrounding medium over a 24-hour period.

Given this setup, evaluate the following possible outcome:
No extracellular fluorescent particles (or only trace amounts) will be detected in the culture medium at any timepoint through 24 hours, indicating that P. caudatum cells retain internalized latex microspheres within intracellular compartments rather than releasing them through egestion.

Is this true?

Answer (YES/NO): YES